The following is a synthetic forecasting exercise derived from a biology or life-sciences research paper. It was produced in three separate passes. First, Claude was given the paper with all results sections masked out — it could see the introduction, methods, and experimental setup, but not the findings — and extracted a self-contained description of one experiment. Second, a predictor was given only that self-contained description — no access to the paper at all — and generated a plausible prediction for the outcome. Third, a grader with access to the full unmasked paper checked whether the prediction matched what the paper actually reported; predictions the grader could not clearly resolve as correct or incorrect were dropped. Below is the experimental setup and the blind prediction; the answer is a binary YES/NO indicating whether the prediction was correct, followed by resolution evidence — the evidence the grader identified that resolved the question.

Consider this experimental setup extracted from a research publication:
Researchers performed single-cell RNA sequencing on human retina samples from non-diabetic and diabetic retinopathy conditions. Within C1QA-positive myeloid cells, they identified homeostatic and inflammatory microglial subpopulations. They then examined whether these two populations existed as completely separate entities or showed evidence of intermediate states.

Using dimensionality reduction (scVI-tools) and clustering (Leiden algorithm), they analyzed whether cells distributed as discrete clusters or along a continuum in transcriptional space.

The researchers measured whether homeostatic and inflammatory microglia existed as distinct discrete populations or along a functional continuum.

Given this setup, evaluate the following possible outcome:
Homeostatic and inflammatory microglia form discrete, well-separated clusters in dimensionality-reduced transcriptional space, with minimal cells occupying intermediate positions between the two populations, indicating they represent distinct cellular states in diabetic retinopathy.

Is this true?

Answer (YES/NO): NO